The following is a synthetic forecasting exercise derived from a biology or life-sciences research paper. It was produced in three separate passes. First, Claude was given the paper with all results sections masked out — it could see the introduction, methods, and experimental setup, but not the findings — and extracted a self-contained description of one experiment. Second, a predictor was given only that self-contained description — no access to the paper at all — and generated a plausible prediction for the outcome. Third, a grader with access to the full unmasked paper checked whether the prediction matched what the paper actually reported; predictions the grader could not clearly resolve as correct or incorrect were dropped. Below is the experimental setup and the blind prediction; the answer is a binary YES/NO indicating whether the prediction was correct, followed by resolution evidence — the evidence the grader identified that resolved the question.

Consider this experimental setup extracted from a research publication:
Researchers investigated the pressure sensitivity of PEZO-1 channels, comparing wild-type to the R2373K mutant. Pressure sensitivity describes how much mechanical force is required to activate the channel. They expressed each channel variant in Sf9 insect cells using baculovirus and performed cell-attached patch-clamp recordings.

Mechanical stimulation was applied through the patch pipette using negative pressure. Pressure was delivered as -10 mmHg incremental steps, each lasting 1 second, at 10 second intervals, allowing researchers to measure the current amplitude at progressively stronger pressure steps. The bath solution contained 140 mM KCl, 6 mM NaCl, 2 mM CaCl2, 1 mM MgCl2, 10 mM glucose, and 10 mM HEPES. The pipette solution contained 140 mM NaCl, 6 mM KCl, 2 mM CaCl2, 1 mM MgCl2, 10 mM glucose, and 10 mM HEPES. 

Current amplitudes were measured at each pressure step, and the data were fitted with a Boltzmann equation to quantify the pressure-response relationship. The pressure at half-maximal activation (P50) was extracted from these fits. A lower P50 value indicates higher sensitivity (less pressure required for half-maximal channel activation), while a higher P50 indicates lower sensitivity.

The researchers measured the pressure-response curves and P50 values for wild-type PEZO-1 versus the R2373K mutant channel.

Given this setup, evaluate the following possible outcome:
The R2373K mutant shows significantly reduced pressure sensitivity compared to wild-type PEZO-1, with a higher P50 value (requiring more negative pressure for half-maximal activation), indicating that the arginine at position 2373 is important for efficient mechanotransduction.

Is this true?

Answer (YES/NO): NO